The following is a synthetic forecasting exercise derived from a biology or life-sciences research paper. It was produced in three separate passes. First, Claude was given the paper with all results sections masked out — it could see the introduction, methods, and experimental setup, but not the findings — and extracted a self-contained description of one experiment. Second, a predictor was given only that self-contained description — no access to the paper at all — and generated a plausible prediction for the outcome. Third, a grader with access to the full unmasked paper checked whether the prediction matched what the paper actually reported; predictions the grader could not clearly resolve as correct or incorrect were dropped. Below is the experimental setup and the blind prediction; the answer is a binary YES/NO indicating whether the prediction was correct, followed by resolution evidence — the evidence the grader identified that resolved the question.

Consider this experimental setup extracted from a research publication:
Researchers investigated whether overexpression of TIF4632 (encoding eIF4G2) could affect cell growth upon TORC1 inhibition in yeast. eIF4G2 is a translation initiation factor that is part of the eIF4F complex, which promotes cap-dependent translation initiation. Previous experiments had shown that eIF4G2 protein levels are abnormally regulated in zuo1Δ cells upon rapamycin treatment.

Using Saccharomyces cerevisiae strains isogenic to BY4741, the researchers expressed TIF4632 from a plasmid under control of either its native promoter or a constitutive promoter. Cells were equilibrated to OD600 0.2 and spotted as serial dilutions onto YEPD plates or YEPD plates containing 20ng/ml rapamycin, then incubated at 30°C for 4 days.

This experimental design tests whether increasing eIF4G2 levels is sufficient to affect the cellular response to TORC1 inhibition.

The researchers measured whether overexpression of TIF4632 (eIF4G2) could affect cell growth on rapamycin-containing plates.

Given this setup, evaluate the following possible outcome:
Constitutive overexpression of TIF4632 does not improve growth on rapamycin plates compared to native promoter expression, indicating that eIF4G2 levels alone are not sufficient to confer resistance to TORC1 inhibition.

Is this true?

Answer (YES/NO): YES